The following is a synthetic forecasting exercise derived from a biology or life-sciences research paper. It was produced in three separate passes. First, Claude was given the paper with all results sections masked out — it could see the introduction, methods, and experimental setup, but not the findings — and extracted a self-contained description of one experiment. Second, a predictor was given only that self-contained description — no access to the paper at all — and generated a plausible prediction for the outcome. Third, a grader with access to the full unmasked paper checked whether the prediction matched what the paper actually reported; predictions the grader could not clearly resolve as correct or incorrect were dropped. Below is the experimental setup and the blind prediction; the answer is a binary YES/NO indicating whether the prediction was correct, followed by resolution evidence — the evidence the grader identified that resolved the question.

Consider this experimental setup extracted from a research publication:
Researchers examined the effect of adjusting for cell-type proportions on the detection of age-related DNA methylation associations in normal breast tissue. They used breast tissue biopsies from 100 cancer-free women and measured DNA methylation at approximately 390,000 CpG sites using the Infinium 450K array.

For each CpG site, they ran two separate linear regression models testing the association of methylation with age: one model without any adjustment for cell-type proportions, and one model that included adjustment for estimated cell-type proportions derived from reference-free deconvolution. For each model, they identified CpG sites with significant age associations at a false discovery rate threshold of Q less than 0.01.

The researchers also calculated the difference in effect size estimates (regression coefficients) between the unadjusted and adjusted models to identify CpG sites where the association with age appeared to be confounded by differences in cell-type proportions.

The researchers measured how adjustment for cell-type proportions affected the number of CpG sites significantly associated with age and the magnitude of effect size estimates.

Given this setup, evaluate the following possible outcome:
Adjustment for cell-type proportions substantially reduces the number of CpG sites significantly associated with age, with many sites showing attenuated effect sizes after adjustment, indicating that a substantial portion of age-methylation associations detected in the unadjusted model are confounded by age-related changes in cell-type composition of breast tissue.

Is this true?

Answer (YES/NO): YES